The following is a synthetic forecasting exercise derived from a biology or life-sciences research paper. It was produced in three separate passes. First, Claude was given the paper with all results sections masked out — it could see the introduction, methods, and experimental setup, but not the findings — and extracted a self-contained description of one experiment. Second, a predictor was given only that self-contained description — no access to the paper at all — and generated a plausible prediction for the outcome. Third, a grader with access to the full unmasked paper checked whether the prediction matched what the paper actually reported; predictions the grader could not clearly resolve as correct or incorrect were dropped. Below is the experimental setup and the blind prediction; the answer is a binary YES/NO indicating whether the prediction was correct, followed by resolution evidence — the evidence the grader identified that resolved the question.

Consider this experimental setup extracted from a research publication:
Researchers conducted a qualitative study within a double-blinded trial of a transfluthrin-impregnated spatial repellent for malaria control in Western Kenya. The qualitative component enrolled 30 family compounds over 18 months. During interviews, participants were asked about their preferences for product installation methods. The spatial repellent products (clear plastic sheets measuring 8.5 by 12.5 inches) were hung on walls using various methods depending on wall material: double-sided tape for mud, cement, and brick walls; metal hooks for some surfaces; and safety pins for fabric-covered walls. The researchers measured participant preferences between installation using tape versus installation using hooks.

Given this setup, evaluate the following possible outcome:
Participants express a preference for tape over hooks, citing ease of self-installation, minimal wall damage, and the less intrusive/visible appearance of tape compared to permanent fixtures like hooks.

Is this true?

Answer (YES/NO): NO